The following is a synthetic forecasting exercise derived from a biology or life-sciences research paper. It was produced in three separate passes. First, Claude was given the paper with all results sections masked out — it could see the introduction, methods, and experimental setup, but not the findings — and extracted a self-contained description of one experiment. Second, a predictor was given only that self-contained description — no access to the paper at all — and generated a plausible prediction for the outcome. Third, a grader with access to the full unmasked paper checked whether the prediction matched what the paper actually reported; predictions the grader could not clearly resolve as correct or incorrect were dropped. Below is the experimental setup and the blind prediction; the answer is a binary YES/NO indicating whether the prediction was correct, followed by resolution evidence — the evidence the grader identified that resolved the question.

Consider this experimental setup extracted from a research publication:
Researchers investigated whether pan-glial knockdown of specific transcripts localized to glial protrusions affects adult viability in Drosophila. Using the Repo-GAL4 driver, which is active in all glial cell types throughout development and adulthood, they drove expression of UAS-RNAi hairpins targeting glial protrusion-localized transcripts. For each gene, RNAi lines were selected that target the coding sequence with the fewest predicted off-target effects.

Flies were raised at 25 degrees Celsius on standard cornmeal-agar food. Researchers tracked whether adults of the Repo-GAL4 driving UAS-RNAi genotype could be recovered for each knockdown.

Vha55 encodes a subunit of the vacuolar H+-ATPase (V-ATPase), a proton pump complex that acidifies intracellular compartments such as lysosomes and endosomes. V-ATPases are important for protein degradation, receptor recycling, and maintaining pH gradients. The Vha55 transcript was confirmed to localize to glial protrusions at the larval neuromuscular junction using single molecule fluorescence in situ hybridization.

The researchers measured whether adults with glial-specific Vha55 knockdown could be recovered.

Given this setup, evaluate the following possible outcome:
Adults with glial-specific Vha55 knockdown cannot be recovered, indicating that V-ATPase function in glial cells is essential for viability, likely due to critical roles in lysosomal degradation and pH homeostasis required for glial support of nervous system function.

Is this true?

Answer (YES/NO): YES